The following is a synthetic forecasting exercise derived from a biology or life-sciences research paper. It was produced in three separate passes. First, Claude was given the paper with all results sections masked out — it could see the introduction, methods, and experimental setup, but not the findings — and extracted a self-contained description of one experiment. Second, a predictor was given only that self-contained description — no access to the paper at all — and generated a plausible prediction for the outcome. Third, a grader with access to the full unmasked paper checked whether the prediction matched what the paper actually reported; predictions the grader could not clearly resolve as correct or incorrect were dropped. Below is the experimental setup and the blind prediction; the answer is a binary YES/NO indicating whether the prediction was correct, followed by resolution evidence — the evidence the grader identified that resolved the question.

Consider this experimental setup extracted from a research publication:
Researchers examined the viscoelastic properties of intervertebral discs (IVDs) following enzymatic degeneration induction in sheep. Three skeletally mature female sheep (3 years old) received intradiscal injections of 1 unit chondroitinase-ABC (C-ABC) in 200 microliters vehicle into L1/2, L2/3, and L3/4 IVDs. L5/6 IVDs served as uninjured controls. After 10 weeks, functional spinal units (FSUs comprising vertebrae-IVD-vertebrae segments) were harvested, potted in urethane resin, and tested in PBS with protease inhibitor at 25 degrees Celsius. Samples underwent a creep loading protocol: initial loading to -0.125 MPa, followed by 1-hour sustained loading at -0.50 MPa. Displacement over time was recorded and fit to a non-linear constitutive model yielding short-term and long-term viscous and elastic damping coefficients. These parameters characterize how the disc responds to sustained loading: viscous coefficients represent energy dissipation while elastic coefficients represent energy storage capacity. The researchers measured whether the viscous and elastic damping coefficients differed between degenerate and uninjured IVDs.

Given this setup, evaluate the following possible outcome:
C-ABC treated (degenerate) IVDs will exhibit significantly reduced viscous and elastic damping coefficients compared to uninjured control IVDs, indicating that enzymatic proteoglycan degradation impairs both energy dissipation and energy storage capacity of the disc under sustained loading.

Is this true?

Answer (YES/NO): YES